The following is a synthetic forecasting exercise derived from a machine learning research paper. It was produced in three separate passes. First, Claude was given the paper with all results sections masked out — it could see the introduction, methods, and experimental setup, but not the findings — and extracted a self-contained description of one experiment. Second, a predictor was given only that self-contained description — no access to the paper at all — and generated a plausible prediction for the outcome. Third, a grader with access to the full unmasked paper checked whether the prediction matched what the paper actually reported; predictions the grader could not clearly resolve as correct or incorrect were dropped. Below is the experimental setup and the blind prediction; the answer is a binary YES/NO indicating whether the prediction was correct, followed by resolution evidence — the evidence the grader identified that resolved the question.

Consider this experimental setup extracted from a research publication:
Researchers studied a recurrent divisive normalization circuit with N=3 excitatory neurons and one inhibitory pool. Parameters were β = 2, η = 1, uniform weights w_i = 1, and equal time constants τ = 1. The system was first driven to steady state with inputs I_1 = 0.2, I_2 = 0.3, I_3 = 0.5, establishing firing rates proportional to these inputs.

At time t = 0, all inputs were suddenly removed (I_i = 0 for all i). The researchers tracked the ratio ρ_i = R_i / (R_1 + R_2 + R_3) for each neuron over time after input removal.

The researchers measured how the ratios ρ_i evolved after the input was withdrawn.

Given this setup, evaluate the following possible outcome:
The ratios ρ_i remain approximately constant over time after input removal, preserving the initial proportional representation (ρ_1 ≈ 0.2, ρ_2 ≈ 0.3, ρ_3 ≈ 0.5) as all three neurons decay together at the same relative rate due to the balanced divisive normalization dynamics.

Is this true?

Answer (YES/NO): YES